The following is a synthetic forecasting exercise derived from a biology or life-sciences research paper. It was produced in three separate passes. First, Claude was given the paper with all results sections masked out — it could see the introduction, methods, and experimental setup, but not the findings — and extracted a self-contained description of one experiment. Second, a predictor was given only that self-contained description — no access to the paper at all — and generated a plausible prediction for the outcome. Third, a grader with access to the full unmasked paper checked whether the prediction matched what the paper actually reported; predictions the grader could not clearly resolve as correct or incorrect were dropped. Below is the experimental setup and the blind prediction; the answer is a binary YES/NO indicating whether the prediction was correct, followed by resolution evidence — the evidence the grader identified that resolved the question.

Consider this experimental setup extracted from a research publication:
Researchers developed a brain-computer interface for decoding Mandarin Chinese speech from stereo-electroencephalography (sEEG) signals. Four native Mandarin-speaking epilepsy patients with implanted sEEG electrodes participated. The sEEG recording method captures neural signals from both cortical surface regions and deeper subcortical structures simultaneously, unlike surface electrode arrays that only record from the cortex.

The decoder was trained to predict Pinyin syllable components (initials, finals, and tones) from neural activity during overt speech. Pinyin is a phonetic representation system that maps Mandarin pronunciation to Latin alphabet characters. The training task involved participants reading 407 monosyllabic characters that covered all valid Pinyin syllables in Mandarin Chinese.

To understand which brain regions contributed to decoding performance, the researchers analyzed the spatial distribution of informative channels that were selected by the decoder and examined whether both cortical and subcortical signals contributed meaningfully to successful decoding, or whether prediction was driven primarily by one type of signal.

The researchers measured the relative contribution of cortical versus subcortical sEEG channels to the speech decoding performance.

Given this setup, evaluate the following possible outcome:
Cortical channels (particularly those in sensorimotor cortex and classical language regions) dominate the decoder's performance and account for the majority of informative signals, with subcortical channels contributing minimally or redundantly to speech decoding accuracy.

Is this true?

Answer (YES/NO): NO